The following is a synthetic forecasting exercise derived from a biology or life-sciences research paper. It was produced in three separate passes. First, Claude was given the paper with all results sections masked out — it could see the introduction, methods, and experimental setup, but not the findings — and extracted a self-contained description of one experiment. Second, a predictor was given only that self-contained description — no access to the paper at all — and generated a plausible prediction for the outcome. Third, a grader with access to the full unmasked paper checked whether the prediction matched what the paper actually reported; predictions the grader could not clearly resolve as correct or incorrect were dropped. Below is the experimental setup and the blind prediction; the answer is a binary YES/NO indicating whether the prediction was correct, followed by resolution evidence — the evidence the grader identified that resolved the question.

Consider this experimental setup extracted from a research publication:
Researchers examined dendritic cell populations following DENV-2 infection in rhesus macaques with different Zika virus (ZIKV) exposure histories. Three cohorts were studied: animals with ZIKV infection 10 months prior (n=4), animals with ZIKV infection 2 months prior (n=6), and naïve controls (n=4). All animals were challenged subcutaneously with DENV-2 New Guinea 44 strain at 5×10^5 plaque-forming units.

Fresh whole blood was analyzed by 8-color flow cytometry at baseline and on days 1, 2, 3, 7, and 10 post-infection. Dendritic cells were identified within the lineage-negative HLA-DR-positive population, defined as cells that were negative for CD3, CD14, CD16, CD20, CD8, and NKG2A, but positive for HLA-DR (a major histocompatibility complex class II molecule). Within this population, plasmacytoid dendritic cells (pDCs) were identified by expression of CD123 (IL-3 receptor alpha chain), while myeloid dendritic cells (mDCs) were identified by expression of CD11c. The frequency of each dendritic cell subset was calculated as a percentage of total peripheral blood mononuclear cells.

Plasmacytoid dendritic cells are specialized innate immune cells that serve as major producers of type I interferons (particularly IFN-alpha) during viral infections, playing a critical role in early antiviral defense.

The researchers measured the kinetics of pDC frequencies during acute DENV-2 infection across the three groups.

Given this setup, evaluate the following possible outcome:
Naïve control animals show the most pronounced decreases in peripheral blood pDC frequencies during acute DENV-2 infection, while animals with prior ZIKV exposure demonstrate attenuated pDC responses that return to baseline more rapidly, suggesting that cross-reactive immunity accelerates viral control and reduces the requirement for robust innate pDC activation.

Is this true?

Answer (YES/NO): NO